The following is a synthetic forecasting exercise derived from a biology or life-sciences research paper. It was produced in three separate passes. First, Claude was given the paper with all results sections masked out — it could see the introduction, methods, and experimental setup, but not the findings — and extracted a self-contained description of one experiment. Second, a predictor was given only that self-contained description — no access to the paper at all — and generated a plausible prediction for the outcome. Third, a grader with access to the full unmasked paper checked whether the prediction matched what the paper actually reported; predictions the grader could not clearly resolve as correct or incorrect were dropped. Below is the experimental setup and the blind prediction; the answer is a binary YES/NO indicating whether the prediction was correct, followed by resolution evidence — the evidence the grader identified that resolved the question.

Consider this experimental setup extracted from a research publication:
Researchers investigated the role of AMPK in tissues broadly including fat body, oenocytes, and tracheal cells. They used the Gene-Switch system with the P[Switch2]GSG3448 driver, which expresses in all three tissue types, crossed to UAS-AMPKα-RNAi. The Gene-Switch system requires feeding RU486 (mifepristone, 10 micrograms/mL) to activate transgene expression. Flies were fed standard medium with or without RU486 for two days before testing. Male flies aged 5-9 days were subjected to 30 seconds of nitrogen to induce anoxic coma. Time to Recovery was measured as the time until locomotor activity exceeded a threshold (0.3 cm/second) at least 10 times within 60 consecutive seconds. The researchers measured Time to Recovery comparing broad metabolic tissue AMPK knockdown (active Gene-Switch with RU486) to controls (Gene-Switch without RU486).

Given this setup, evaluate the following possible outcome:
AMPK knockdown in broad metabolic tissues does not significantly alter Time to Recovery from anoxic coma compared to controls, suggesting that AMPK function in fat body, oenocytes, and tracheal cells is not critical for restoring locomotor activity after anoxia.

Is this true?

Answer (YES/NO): NO